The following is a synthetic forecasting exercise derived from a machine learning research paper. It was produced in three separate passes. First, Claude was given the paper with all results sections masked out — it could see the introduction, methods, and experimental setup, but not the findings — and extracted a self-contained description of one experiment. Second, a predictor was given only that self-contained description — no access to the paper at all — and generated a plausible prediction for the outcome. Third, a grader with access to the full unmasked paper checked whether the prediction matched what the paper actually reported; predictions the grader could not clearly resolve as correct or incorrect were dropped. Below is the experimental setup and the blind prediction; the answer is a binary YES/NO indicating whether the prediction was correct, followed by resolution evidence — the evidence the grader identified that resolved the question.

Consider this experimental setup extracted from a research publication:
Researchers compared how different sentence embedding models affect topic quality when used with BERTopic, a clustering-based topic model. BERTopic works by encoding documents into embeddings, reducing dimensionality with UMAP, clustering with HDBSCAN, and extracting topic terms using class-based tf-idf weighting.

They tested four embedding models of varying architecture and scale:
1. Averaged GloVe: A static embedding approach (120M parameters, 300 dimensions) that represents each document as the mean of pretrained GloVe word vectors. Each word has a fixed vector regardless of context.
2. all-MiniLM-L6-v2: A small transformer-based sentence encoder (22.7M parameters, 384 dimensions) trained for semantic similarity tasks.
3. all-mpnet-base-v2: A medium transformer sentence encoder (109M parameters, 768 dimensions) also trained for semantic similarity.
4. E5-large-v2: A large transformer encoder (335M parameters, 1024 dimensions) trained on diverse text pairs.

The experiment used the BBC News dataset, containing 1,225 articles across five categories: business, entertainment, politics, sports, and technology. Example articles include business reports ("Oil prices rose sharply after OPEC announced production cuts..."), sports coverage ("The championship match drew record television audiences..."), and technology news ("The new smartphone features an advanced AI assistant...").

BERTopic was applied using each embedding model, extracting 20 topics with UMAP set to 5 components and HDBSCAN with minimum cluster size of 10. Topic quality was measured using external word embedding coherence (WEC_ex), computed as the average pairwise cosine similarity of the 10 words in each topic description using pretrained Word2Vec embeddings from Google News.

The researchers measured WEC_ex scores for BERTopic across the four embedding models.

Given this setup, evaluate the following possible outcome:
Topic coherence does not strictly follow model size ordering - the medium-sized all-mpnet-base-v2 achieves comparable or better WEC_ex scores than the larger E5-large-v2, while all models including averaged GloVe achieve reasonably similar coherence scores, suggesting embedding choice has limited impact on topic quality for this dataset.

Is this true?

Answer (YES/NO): NO